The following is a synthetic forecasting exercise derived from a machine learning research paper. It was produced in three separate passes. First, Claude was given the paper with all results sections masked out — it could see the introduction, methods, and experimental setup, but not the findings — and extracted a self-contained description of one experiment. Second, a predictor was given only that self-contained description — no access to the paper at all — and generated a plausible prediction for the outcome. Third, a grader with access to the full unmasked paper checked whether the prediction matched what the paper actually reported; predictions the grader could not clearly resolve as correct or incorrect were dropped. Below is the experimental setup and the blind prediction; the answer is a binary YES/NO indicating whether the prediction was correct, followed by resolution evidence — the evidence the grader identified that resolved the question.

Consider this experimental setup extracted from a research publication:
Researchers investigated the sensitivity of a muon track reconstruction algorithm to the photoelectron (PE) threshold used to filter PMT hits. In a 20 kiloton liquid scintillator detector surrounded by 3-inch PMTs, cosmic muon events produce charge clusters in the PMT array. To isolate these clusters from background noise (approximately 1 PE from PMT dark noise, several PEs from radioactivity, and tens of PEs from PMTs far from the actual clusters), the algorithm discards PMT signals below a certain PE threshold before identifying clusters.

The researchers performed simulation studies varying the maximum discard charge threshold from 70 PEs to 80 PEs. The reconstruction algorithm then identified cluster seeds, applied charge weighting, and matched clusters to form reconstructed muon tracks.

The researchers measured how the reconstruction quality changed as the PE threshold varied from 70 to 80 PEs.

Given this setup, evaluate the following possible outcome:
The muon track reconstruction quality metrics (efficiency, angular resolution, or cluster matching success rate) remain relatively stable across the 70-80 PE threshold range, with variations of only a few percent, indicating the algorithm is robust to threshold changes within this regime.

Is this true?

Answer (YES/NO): YES